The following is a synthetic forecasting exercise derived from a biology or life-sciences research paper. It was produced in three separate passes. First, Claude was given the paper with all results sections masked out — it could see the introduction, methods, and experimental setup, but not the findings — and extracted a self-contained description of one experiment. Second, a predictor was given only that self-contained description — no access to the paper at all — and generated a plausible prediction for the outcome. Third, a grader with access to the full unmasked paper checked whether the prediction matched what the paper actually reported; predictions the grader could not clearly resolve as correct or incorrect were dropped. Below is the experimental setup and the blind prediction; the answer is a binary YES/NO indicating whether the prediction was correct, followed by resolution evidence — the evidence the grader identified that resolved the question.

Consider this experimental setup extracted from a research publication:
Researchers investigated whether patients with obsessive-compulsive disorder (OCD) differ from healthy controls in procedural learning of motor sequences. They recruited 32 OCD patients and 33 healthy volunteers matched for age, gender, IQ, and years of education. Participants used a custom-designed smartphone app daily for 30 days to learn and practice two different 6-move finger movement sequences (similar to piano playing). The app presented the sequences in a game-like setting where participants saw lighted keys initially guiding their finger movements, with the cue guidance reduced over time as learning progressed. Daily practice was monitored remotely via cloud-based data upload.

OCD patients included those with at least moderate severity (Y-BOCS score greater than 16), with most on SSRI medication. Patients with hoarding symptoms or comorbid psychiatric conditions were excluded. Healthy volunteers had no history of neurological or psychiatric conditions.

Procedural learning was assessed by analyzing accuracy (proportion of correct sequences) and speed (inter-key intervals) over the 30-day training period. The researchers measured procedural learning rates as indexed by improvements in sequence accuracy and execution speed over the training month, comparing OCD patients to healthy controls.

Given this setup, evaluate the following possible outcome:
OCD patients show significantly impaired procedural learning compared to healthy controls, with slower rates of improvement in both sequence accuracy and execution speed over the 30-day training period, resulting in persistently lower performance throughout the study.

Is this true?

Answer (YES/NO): NO